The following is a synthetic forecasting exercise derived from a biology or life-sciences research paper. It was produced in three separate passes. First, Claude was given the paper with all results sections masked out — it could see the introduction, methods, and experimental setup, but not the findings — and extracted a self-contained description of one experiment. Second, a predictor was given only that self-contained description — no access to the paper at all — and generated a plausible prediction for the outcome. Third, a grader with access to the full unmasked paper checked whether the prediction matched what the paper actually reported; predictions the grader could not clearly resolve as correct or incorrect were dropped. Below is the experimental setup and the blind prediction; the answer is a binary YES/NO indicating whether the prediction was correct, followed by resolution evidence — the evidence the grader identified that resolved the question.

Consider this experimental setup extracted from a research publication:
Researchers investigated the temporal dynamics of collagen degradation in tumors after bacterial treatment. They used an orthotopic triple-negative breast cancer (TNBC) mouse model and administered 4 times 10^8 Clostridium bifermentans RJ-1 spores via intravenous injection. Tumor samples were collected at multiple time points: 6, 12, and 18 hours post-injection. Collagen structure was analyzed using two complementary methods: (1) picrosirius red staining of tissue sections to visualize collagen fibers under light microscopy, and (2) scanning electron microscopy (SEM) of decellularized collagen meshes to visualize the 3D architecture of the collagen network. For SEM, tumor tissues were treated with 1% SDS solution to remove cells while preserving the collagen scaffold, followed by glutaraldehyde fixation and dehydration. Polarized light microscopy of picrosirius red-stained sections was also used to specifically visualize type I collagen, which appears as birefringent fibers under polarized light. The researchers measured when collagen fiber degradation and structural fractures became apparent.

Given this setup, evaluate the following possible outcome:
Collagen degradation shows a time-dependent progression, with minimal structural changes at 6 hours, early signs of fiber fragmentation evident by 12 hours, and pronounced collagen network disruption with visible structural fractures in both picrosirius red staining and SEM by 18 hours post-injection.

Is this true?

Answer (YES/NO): YES